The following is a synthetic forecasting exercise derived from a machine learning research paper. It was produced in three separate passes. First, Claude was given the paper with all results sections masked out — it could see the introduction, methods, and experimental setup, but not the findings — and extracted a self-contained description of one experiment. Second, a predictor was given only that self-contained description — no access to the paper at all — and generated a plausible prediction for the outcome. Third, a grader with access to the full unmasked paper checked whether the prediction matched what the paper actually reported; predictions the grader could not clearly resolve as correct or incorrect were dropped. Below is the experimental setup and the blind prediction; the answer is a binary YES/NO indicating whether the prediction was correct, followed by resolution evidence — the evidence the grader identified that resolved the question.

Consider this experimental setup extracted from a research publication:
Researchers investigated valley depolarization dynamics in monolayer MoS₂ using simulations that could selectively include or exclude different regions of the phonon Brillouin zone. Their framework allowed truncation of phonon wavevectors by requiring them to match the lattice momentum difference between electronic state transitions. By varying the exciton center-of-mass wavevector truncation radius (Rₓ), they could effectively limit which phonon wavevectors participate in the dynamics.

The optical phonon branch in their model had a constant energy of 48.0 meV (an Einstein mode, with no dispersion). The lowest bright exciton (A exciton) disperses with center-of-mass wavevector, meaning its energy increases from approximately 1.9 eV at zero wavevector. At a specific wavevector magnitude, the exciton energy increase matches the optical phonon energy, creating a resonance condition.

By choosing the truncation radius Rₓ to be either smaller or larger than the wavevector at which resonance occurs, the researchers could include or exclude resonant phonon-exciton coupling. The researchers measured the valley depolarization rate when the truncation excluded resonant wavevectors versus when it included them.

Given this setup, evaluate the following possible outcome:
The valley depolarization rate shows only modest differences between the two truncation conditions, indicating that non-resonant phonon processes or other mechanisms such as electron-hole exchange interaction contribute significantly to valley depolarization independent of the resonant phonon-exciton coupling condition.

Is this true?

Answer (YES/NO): NO